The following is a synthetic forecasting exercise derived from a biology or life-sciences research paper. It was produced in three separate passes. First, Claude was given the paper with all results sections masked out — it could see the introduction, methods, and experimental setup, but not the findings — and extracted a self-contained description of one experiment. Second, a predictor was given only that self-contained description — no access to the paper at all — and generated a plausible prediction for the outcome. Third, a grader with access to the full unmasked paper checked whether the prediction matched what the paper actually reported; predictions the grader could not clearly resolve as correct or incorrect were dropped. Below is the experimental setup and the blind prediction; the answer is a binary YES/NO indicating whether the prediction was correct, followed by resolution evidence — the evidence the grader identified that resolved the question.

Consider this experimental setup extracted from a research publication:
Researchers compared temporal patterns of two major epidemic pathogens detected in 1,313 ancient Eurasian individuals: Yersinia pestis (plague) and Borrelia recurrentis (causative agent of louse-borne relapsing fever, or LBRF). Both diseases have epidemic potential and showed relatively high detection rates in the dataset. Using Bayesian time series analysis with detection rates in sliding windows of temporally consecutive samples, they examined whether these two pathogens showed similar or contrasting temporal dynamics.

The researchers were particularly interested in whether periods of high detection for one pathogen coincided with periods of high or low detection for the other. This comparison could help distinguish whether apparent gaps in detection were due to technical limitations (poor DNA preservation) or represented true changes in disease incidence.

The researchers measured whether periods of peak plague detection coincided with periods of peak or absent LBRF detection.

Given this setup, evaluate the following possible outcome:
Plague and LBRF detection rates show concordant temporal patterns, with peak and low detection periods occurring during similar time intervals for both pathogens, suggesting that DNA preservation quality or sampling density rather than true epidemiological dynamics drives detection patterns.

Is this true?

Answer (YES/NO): NO